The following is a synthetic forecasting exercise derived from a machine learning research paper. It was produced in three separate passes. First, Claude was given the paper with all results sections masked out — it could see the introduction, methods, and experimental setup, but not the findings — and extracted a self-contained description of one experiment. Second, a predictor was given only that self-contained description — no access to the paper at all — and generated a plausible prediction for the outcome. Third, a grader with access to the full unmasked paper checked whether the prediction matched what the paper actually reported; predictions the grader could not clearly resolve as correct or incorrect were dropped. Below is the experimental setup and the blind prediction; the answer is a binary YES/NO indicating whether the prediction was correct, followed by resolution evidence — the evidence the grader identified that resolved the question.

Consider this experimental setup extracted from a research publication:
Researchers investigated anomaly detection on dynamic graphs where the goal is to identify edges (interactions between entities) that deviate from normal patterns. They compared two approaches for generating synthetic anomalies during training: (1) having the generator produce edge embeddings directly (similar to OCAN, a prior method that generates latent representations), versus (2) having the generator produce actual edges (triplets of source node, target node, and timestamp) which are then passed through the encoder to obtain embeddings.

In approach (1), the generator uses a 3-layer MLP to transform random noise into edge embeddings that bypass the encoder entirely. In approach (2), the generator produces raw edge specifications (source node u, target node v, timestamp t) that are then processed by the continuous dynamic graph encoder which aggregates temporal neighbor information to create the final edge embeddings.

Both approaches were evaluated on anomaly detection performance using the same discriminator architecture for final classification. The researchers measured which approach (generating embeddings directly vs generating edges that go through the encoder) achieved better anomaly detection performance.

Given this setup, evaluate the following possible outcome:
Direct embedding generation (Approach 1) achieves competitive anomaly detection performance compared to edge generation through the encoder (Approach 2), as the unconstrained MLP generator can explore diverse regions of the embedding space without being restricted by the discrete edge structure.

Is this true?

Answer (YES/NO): NO